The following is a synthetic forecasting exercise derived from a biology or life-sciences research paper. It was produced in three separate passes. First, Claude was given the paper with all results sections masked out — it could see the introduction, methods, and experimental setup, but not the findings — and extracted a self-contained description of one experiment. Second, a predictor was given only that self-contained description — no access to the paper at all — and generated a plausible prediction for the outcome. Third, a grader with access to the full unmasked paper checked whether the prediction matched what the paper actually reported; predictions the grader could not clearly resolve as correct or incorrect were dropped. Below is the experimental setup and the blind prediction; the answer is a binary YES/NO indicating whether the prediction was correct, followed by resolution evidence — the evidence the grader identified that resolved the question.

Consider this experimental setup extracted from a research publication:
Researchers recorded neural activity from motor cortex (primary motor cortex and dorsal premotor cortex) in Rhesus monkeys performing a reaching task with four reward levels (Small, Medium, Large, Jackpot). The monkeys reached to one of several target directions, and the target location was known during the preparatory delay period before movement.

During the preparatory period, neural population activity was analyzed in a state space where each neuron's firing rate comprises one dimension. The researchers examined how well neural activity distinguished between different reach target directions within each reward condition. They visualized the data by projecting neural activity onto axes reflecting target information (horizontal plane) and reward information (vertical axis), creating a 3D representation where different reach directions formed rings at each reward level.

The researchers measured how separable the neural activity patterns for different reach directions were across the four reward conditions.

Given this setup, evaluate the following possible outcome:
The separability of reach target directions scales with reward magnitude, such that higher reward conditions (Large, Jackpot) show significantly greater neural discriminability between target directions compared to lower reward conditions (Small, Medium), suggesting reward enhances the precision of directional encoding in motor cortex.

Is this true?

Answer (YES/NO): NO